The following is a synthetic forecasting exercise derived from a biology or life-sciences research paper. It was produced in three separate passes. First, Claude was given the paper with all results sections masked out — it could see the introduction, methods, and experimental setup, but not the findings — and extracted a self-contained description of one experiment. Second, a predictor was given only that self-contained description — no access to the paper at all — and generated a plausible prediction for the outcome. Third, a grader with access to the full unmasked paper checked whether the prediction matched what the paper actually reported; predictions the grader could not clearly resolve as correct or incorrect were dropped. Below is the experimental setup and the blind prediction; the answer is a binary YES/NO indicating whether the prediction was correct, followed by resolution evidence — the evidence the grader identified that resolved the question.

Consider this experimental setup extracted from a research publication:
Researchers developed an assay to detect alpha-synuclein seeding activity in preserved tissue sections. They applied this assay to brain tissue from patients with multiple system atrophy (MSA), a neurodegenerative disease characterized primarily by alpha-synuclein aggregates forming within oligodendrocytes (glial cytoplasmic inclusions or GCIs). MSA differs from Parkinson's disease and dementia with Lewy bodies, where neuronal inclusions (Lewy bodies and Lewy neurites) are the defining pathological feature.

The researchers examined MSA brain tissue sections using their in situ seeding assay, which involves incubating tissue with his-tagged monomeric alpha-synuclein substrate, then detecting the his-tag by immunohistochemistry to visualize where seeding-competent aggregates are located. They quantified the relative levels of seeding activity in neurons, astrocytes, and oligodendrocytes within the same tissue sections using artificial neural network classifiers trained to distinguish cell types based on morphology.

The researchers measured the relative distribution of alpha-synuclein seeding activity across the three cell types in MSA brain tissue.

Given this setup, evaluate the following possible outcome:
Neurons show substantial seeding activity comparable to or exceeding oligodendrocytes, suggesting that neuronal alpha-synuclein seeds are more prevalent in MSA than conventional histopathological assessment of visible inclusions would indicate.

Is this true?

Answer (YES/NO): NO